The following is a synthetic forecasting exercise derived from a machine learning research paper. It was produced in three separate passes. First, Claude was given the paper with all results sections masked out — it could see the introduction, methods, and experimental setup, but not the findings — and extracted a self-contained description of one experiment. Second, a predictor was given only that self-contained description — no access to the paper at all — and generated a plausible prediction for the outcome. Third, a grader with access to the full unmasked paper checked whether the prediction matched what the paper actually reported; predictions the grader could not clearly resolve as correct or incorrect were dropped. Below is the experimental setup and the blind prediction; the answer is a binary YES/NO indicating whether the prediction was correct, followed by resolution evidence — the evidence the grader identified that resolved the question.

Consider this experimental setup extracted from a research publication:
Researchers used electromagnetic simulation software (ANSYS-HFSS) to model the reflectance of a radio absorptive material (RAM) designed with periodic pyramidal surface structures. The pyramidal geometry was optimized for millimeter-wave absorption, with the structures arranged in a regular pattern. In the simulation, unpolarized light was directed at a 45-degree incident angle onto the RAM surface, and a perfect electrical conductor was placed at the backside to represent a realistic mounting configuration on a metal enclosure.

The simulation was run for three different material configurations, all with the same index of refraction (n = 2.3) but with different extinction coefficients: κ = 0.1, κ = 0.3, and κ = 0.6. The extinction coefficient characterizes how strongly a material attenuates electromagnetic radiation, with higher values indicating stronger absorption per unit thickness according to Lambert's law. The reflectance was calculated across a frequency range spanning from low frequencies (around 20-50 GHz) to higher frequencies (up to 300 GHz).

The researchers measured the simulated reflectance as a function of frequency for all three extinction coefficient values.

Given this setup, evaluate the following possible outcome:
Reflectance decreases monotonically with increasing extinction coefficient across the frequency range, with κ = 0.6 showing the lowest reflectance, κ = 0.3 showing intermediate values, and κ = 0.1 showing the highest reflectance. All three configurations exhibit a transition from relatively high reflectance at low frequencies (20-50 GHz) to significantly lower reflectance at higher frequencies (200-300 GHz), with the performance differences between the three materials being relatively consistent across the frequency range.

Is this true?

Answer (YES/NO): NO